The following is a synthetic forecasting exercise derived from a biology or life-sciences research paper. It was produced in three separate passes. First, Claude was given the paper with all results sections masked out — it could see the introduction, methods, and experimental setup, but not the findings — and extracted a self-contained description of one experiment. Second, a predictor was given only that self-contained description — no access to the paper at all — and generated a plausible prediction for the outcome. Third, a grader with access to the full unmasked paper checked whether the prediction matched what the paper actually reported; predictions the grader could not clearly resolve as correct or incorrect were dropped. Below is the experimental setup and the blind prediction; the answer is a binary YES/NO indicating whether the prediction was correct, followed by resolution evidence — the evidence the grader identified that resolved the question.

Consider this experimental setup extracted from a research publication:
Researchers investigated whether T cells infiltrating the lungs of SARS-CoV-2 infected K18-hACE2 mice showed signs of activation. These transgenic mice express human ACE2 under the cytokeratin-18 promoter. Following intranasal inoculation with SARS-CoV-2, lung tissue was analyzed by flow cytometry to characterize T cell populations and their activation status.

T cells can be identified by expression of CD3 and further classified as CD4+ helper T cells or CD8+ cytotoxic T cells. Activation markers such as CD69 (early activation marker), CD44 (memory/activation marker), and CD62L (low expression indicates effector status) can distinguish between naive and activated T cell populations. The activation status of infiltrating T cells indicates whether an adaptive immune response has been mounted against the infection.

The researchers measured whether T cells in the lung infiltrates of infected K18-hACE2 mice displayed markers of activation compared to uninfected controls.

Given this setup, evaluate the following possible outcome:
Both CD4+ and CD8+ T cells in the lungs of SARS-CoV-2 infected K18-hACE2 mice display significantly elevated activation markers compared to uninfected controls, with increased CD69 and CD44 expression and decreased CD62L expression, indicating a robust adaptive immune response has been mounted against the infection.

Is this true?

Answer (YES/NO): NO